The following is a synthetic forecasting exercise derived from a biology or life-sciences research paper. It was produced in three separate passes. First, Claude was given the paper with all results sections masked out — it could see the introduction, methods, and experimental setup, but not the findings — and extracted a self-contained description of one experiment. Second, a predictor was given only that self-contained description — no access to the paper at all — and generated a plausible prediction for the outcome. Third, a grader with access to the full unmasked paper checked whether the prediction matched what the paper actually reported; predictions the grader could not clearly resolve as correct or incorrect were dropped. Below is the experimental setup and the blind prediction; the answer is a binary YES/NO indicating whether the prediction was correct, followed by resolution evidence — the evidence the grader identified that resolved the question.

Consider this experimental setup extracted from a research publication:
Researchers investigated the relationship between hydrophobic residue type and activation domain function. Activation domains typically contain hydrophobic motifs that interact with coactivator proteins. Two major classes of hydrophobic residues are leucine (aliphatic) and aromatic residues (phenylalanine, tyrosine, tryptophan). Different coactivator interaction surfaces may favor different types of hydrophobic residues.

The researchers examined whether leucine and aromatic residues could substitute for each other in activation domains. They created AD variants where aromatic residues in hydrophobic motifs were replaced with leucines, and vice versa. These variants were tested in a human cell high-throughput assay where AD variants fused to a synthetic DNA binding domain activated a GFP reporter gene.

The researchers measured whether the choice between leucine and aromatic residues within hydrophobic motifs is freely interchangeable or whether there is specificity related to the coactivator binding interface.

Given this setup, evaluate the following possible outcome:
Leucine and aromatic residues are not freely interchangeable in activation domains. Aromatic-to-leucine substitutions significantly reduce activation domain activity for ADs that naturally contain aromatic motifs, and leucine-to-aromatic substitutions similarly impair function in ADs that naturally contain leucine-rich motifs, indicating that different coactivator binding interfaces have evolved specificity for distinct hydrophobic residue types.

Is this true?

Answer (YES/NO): NO